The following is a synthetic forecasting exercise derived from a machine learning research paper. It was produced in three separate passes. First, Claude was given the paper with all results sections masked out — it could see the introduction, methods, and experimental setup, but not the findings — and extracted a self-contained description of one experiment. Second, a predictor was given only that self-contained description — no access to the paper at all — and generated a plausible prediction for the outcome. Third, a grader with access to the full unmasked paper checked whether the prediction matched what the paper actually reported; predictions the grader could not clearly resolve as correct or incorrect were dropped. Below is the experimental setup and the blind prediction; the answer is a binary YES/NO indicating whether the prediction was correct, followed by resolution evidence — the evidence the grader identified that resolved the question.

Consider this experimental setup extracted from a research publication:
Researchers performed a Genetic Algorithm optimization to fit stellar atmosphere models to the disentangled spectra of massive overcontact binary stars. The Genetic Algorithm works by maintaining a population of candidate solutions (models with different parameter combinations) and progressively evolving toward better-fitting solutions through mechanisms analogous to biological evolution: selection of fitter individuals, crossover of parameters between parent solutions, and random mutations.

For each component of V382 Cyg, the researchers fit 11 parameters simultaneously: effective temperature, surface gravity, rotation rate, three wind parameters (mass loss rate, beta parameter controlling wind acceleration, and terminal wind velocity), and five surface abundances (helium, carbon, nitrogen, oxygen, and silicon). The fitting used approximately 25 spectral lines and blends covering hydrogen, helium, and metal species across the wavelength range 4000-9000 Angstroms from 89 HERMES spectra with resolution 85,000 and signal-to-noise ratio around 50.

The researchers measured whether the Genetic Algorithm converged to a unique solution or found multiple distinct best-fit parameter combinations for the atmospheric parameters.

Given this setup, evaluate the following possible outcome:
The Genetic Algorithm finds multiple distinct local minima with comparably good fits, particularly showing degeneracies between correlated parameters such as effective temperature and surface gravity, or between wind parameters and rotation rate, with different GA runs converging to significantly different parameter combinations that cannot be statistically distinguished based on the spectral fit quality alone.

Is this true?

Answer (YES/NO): NO